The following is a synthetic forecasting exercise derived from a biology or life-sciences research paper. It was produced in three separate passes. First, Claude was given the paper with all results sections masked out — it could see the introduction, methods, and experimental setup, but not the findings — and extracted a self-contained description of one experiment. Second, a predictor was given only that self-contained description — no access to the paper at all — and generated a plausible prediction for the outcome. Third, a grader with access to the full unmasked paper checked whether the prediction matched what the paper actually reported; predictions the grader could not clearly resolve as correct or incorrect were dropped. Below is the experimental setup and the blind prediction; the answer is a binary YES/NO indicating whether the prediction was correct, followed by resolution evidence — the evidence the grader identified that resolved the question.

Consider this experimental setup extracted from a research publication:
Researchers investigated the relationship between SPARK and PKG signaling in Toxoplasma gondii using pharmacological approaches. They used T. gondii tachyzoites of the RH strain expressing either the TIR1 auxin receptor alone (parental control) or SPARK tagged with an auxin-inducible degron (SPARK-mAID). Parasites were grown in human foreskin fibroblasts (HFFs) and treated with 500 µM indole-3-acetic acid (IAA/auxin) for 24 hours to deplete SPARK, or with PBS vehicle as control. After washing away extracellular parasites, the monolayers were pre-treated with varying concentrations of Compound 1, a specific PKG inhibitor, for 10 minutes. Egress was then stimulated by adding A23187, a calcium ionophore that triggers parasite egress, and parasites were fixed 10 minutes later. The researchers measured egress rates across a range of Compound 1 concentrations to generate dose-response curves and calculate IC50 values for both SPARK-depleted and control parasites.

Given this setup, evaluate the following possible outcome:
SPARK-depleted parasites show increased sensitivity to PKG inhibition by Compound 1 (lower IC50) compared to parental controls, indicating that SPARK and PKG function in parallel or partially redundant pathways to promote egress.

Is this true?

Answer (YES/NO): NO